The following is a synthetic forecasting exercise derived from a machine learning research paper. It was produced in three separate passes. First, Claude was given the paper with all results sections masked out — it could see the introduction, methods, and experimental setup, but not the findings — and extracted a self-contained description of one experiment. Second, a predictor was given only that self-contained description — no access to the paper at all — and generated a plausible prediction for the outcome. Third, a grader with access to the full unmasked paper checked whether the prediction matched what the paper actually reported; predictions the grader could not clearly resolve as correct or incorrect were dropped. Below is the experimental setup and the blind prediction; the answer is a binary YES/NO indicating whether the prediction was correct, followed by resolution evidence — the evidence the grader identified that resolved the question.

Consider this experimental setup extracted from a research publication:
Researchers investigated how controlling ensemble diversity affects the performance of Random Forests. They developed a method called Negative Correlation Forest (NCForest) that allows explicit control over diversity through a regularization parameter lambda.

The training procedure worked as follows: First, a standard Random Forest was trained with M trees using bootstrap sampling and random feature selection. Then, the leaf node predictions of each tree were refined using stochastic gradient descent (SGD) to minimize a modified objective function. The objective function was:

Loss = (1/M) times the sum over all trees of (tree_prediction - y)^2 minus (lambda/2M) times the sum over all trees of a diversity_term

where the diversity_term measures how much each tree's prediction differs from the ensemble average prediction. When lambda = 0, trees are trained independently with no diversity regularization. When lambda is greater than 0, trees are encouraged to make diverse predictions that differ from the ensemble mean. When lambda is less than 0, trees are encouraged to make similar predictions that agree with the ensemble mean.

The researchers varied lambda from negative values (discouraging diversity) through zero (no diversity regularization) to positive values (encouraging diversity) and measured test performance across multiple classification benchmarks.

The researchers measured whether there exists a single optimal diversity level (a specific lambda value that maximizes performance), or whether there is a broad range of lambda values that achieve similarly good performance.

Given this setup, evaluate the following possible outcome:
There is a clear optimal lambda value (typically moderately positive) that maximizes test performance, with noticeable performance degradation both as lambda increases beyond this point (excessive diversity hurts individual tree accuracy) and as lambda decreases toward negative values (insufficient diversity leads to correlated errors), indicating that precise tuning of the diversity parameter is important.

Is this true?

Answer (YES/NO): NO